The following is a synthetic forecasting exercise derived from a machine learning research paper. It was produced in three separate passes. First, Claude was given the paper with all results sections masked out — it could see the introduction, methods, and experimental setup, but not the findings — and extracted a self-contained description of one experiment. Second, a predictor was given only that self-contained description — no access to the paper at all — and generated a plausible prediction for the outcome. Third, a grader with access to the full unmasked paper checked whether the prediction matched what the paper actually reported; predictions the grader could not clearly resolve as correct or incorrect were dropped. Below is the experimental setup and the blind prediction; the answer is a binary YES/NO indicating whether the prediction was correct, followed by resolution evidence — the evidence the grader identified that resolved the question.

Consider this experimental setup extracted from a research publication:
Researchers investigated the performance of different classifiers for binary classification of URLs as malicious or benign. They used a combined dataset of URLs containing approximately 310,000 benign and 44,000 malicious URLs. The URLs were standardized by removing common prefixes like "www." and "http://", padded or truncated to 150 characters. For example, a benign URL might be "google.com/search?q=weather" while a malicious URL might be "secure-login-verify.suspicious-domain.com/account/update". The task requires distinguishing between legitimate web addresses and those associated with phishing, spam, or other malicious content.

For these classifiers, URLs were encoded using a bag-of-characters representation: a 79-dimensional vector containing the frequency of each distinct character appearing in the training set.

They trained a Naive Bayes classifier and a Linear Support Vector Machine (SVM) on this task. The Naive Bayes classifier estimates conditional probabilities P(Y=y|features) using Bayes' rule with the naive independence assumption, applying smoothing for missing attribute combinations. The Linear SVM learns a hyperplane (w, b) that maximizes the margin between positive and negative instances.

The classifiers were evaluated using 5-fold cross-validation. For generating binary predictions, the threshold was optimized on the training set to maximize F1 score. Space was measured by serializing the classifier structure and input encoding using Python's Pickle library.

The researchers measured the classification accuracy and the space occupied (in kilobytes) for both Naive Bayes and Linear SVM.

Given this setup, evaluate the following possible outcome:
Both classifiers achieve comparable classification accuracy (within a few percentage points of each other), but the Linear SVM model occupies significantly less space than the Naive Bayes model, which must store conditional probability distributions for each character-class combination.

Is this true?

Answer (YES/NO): YES